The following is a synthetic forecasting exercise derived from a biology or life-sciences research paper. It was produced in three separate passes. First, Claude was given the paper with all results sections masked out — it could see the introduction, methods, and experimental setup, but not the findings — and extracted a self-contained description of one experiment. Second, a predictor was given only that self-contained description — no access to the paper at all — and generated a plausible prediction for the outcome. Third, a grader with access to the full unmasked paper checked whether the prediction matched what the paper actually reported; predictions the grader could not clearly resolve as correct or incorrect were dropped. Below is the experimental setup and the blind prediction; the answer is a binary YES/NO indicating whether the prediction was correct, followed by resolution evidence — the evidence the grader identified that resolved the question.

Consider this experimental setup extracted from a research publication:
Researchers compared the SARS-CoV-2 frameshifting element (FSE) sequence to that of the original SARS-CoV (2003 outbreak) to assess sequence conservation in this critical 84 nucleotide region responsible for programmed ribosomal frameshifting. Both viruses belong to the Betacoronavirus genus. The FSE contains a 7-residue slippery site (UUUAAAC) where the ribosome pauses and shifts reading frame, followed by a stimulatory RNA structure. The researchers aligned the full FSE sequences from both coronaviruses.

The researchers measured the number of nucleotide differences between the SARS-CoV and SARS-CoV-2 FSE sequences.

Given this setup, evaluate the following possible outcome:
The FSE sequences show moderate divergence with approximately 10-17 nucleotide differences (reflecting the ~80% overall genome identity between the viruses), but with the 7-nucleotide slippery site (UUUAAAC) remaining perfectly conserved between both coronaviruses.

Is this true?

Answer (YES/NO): NO